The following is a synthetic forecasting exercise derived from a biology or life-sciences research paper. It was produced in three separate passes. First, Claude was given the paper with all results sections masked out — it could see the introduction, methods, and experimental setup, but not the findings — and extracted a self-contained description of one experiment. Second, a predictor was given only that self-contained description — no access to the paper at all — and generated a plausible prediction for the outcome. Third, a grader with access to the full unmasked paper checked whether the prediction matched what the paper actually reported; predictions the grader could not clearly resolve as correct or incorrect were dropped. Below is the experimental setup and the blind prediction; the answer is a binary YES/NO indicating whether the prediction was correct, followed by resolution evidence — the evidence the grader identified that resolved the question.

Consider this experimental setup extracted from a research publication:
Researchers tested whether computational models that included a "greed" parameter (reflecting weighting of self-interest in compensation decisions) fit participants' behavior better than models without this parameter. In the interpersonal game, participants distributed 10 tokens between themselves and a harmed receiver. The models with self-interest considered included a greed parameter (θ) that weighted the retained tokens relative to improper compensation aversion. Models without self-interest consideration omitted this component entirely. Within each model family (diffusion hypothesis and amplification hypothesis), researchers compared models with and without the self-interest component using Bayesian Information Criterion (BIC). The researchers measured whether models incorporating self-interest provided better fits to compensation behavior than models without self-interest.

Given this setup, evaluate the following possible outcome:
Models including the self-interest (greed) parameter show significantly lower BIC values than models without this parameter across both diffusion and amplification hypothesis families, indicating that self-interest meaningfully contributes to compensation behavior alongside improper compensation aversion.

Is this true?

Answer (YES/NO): NO